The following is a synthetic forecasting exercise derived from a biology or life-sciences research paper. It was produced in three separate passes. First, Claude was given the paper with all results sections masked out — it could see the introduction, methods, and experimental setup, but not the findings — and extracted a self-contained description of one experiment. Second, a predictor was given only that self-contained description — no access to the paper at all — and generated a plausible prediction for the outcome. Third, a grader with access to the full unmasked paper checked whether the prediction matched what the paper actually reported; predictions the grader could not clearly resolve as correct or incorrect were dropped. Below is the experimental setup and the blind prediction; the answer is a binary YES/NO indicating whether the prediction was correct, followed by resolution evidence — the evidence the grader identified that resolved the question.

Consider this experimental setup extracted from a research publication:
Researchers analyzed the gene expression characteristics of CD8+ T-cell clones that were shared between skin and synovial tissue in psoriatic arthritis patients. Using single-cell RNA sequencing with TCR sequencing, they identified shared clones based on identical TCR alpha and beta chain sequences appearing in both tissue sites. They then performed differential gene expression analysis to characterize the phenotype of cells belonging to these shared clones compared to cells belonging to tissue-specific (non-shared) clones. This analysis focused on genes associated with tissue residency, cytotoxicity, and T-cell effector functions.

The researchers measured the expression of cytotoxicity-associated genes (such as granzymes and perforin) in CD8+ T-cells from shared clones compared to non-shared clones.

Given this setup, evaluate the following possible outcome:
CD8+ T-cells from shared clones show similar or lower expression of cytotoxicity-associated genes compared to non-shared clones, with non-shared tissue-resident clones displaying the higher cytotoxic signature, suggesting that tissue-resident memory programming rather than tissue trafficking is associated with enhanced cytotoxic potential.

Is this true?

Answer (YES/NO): NO